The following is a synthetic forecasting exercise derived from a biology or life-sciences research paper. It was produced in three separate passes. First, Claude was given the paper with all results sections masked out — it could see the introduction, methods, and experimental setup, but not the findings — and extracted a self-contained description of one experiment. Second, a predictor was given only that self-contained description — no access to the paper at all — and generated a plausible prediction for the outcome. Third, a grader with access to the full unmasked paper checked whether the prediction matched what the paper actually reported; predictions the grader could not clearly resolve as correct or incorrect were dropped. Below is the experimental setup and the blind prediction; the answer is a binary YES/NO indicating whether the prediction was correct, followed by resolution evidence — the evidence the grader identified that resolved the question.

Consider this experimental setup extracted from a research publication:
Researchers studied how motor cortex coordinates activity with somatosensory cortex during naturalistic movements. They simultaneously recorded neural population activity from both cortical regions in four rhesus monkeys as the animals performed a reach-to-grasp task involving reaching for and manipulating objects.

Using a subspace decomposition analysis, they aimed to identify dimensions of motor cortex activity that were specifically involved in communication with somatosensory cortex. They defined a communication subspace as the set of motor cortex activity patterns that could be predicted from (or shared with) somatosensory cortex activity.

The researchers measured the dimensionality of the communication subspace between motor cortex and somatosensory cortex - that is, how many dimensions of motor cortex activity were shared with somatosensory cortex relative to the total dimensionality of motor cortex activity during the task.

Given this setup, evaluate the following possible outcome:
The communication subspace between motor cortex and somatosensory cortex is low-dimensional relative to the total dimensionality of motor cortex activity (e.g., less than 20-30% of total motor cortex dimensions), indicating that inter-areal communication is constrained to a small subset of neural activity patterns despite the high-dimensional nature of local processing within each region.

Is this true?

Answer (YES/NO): NO